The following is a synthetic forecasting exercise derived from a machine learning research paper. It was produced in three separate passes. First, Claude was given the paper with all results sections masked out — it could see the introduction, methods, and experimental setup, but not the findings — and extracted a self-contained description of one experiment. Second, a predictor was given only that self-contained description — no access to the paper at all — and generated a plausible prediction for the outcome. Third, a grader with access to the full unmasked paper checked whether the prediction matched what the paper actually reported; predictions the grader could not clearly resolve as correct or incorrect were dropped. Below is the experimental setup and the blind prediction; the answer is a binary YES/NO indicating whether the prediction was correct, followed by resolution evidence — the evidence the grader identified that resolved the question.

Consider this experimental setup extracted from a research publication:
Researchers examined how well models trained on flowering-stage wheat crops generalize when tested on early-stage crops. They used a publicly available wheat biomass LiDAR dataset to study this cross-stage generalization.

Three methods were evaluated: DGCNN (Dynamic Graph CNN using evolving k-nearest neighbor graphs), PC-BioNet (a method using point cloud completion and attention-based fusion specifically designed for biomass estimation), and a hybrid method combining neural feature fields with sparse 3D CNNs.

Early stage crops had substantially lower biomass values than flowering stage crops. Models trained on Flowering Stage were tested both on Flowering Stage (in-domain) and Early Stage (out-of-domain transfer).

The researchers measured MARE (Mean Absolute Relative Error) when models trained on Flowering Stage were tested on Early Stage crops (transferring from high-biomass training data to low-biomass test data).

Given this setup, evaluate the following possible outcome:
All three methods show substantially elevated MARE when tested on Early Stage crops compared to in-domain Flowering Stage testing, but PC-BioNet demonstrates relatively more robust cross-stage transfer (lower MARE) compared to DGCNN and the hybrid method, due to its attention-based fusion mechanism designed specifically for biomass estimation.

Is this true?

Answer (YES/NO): NO